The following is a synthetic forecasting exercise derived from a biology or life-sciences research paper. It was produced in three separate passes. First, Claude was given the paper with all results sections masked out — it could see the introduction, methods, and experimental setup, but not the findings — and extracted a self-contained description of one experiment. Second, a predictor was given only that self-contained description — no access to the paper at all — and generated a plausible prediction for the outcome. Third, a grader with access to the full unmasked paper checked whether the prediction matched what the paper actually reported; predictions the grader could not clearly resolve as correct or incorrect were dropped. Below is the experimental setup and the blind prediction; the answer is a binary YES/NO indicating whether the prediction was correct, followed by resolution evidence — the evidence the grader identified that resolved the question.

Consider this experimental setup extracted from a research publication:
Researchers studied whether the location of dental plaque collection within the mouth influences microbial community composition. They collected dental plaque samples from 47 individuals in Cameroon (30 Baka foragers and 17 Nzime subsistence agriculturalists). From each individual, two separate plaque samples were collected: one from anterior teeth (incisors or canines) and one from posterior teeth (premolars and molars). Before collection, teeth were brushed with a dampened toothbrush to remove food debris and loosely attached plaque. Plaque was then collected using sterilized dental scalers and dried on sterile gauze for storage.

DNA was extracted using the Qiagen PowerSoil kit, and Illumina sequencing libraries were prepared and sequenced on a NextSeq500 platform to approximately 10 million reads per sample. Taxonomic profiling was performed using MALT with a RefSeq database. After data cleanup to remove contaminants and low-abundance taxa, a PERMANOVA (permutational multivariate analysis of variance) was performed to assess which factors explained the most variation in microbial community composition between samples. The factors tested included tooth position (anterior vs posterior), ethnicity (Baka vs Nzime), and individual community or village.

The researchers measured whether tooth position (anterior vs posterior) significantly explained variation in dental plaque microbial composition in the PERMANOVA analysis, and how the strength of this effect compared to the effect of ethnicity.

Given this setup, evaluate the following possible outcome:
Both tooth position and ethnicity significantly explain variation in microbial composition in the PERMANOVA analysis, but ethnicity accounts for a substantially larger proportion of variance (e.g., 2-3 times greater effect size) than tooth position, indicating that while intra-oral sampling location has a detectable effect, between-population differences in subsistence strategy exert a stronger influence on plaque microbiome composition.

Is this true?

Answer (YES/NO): NO